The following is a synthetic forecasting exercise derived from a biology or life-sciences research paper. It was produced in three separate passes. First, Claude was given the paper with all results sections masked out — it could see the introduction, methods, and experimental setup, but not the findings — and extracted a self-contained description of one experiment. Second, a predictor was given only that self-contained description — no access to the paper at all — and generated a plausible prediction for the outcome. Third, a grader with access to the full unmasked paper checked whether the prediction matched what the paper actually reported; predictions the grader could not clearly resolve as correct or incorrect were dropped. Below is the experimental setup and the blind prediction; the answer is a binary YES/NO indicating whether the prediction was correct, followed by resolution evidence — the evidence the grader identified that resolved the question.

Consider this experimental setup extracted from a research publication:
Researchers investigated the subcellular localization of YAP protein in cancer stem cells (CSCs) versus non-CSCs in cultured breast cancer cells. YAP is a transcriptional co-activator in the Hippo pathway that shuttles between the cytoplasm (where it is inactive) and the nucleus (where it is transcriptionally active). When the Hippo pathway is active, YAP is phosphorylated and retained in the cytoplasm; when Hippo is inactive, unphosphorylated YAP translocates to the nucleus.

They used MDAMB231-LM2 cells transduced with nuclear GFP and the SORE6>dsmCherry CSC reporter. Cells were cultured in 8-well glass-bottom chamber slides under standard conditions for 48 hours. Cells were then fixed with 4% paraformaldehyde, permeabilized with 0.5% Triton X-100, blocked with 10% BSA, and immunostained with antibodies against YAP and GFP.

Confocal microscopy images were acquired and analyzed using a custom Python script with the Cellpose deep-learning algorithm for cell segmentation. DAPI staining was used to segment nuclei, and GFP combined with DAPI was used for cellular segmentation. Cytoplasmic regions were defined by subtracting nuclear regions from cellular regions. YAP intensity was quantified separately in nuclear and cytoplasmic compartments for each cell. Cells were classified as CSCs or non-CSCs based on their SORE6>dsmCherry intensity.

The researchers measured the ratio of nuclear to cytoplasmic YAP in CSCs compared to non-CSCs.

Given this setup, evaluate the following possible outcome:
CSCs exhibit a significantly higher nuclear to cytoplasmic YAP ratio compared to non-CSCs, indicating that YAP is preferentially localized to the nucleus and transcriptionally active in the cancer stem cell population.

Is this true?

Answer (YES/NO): YES